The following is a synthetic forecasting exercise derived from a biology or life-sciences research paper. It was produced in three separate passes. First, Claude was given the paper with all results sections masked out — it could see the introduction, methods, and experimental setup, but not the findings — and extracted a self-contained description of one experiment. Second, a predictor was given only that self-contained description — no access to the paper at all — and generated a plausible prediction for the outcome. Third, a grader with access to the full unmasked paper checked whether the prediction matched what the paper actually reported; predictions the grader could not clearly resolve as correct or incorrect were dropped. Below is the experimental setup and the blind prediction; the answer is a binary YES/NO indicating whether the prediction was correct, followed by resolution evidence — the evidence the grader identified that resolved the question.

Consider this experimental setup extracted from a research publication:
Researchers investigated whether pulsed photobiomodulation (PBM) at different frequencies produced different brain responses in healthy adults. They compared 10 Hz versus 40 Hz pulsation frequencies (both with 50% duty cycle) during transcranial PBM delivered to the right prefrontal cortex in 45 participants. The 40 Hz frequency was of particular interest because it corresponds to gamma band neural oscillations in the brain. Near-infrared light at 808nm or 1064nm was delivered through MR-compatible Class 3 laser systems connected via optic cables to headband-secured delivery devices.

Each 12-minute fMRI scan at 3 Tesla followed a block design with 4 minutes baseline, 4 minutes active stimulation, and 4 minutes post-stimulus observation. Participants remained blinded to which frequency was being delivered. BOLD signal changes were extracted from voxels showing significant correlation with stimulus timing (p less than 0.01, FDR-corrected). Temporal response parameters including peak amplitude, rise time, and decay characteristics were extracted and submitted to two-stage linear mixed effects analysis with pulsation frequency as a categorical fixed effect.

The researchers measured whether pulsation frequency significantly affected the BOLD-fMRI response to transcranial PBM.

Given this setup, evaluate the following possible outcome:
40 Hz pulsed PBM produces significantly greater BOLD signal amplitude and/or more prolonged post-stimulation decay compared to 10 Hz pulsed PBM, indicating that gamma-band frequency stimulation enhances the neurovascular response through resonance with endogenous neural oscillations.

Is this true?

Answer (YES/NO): NO